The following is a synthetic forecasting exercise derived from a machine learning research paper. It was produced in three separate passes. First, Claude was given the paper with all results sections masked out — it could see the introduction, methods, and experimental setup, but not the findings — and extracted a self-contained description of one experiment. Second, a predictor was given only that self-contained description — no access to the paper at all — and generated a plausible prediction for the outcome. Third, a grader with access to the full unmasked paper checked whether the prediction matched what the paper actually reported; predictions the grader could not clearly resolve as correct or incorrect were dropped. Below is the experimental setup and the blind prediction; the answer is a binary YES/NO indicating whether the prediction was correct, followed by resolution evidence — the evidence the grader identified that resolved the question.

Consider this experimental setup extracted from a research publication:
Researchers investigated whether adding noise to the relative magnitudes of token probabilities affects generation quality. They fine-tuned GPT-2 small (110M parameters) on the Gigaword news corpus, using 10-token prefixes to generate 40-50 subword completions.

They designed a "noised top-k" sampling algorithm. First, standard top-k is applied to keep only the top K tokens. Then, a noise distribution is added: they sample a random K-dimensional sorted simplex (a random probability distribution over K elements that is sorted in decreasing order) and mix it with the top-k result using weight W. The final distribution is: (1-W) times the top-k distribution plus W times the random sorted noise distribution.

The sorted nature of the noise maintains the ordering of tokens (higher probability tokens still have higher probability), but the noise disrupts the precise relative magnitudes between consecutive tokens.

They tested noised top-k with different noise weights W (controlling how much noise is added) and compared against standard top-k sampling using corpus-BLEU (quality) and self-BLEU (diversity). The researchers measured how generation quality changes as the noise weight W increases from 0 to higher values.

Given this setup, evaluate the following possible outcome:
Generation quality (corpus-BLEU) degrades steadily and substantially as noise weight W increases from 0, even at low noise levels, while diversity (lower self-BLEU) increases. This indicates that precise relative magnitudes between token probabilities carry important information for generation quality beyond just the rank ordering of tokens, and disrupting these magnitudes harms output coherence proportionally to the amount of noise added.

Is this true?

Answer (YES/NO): YES